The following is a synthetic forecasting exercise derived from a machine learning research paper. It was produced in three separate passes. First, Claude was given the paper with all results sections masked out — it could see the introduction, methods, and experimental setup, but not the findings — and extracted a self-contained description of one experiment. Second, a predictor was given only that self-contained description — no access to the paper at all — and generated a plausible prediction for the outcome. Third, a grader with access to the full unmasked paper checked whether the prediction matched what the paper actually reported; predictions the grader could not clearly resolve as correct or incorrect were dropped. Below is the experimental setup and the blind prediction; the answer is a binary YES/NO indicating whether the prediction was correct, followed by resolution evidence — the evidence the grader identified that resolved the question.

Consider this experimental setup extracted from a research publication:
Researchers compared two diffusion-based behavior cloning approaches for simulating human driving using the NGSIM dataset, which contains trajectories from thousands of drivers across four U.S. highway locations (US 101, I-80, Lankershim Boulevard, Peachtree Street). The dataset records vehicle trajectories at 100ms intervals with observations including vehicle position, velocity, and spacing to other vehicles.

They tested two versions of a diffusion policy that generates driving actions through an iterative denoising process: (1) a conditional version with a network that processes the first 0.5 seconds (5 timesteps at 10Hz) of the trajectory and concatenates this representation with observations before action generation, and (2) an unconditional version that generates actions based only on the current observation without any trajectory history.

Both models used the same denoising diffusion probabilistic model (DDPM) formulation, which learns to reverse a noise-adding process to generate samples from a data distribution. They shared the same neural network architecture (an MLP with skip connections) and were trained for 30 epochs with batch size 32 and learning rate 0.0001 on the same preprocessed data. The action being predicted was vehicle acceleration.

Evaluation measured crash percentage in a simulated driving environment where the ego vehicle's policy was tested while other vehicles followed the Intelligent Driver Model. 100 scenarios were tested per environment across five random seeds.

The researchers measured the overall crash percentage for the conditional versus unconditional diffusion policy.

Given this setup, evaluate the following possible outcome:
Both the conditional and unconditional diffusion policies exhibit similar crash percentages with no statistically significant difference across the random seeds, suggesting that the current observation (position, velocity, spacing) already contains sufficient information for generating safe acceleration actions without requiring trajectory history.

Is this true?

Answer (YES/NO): YES